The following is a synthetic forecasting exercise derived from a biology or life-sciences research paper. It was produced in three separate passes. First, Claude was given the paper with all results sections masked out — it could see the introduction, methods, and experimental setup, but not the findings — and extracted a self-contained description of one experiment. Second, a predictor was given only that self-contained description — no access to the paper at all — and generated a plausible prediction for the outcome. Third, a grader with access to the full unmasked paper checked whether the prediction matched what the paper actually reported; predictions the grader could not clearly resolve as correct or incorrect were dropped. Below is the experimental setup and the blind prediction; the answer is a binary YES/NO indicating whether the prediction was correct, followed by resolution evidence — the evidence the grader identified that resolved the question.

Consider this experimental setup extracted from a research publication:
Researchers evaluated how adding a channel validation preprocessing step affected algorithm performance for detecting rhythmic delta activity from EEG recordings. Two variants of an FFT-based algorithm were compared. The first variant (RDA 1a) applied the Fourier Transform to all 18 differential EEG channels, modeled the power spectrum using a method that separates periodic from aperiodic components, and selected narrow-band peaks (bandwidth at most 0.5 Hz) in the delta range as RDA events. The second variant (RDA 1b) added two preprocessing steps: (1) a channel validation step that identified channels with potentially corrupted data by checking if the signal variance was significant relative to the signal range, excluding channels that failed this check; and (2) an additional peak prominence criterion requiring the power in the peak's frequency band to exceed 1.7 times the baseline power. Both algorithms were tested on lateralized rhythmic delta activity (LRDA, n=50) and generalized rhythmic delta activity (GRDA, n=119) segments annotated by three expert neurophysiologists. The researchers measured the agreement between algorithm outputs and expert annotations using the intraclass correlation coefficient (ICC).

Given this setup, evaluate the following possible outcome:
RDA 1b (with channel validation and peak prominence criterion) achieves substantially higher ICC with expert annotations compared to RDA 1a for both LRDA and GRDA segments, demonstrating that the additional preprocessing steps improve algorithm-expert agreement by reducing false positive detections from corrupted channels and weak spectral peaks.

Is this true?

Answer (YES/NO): NO